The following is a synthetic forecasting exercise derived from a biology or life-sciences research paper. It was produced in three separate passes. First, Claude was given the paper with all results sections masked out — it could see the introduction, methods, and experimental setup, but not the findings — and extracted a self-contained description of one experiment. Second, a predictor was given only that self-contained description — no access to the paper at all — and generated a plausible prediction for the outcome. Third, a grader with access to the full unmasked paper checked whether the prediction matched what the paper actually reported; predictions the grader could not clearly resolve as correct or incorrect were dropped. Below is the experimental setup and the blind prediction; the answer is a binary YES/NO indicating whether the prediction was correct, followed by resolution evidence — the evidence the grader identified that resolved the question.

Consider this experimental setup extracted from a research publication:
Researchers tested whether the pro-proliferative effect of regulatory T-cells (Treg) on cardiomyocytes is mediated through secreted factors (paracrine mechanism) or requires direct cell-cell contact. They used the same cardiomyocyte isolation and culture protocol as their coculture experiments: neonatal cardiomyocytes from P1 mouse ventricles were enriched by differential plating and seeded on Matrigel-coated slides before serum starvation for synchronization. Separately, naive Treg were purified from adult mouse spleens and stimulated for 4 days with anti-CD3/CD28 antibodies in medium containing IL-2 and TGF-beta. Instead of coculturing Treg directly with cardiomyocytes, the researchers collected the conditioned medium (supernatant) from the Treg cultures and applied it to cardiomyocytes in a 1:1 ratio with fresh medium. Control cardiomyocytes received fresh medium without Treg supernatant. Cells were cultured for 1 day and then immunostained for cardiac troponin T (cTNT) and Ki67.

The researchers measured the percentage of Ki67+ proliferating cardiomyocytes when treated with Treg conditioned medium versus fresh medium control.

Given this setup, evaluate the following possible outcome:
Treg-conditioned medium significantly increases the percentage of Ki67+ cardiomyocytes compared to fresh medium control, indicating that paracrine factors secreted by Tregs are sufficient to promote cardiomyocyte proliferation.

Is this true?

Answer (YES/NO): YES